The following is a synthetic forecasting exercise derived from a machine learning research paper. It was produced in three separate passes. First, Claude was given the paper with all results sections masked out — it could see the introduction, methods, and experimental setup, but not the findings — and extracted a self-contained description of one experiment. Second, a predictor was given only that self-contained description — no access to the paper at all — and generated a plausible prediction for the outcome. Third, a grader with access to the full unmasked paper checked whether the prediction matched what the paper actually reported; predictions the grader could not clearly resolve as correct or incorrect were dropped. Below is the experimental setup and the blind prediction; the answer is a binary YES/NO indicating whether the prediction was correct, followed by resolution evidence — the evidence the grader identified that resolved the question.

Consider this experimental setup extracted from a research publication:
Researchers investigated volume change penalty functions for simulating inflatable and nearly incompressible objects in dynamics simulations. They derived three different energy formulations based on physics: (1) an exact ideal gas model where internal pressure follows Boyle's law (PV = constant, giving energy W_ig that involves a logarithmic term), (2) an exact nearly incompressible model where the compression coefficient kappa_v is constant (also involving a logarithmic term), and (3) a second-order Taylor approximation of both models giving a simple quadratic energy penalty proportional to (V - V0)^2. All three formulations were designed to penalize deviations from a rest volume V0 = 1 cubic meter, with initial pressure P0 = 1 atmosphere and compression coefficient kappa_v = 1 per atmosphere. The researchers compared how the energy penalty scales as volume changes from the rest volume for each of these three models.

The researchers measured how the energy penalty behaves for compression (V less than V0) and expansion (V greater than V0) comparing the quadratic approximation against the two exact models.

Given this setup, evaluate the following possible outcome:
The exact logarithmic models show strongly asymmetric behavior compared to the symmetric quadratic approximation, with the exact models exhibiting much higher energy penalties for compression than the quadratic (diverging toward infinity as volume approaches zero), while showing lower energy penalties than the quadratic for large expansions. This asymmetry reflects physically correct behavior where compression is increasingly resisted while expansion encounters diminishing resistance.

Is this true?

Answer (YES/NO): YES